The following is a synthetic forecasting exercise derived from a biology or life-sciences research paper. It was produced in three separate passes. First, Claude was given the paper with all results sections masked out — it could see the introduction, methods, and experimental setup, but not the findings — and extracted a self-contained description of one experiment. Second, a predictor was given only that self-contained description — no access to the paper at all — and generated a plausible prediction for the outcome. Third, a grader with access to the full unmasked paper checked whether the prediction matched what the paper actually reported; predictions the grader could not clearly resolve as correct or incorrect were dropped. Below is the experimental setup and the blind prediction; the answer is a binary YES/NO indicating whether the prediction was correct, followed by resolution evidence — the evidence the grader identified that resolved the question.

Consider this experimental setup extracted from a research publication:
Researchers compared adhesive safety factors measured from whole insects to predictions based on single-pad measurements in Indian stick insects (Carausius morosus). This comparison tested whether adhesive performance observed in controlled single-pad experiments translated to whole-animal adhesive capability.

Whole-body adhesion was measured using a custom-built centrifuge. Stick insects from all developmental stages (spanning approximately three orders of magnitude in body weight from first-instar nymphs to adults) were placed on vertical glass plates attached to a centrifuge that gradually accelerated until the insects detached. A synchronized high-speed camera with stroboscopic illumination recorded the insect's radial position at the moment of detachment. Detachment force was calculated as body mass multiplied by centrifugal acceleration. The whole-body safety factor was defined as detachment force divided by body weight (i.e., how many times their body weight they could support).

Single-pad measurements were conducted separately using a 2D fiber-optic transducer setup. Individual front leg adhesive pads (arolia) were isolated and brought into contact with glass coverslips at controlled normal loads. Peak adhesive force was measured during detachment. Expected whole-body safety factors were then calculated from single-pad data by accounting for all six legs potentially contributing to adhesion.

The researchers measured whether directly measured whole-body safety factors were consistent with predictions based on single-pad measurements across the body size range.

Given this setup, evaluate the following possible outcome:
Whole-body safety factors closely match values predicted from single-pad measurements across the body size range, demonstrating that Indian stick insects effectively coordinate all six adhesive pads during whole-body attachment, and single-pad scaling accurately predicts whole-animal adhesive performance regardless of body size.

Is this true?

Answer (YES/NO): NO